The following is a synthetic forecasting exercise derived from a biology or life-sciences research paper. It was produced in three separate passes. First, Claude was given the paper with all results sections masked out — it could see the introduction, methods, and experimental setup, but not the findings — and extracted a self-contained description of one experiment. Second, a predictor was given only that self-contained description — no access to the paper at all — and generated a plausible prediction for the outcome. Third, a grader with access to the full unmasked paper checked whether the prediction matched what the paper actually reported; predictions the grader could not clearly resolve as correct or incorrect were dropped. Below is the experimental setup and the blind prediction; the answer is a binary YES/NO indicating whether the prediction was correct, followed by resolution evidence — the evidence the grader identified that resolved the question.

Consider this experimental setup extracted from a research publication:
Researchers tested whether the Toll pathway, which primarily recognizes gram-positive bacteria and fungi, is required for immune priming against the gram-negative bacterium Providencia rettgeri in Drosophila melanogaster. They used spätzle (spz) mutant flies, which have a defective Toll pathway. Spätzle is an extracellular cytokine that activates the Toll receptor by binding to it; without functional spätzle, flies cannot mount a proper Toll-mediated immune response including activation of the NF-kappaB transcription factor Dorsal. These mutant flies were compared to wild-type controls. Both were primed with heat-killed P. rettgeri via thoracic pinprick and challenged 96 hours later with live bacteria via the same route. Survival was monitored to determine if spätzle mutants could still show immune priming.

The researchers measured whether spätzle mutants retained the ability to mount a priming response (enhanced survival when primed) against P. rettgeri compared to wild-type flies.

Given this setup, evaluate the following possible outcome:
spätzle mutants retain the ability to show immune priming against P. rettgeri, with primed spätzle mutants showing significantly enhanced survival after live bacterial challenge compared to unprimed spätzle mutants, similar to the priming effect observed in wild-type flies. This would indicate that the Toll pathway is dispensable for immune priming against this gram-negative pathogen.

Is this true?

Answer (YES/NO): YES